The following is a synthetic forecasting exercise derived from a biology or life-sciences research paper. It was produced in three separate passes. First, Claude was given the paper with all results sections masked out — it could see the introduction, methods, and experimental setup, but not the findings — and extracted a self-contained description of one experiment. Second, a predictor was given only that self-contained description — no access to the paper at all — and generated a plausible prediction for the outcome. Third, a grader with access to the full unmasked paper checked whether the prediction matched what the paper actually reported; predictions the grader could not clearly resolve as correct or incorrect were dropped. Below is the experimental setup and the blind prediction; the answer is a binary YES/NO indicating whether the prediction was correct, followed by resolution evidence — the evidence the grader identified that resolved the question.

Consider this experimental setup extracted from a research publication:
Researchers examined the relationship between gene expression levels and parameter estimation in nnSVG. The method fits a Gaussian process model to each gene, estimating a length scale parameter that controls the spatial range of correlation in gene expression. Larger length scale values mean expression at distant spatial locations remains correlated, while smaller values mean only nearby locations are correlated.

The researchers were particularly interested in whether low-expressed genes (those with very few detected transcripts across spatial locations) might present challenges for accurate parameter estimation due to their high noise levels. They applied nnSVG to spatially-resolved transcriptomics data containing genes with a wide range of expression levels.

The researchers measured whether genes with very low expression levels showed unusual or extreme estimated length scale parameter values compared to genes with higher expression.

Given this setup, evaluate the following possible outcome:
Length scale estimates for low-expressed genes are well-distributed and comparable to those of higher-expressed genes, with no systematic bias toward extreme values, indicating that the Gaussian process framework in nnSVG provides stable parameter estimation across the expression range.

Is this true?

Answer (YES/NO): NO